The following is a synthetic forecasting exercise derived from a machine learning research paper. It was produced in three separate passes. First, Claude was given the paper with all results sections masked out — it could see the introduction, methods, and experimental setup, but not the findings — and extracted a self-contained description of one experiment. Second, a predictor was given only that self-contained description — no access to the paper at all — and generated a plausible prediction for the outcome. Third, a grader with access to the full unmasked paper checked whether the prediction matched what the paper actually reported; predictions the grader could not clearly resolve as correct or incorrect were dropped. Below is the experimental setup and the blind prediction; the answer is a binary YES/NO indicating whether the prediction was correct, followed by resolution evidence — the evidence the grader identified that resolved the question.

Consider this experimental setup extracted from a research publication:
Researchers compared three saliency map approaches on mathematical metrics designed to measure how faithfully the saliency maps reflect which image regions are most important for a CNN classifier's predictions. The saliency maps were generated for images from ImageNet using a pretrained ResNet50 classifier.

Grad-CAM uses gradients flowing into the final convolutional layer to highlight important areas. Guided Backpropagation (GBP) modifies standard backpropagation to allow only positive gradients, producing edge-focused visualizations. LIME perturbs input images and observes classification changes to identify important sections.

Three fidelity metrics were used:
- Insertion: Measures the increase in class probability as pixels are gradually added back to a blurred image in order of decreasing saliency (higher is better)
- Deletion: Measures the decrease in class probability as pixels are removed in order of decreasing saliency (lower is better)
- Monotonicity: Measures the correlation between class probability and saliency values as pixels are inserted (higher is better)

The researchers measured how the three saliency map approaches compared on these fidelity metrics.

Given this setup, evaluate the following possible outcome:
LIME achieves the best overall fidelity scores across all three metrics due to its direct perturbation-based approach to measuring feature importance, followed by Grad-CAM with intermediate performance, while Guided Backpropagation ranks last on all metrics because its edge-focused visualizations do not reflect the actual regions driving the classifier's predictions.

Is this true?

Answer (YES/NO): NO